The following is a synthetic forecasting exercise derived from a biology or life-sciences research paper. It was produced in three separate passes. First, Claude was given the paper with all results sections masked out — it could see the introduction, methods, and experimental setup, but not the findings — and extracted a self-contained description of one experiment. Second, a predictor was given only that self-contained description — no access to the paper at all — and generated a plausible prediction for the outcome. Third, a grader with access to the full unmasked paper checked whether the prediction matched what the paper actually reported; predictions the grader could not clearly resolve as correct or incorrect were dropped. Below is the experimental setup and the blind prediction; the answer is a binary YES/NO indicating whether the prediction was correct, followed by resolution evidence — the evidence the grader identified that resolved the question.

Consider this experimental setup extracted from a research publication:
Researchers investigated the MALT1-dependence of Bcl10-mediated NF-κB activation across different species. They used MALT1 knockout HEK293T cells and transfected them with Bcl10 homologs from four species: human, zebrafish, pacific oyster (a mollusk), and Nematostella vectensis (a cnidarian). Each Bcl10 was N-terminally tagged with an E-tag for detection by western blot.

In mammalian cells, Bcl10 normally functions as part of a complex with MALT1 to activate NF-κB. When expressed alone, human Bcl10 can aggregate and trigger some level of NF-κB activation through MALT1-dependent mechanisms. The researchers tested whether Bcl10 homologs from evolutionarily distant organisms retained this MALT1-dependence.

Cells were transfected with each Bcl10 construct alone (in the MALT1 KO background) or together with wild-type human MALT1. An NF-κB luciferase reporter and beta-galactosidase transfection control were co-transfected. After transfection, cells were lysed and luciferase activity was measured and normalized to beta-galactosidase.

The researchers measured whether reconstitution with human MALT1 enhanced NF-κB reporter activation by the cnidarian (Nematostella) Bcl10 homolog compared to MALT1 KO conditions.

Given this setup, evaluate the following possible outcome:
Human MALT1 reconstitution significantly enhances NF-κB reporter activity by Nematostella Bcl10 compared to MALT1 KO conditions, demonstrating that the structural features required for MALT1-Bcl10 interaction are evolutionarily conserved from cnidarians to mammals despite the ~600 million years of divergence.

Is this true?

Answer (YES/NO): YES